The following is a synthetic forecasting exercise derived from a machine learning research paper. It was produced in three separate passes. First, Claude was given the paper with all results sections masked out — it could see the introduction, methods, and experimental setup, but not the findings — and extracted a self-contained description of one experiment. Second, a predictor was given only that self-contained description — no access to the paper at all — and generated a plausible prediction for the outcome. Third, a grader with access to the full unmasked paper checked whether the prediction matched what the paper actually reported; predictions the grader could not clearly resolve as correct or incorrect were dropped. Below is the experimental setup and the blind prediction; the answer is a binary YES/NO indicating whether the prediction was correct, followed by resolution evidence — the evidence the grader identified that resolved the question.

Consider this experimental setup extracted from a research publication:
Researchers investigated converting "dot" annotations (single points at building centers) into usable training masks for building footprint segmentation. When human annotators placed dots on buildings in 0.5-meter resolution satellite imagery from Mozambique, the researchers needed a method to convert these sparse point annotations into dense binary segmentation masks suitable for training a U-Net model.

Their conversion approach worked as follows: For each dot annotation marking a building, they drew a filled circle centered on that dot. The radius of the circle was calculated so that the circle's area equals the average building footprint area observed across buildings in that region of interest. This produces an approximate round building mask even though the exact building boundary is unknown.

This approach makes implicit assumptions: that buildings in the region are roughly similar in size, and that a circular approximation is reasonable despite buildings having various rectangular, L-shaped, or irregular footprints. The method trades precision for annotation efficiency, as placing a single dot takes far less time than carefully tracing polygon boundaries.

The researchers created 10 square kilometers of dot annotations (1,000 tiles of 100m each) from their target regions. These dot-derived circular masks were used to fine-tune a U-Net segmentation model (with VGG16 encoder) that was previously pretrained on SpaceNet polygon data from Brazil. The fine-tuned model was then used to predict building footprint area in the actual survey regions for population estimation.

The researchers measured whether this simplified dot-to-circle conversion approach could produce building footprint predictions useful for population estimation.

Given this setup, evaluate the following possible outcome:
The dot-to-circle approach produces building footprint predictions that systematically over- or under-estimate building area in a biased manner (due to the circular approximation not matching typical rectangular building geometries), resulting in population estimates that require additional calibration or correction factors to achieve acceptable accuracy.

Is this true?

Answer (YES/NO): NO